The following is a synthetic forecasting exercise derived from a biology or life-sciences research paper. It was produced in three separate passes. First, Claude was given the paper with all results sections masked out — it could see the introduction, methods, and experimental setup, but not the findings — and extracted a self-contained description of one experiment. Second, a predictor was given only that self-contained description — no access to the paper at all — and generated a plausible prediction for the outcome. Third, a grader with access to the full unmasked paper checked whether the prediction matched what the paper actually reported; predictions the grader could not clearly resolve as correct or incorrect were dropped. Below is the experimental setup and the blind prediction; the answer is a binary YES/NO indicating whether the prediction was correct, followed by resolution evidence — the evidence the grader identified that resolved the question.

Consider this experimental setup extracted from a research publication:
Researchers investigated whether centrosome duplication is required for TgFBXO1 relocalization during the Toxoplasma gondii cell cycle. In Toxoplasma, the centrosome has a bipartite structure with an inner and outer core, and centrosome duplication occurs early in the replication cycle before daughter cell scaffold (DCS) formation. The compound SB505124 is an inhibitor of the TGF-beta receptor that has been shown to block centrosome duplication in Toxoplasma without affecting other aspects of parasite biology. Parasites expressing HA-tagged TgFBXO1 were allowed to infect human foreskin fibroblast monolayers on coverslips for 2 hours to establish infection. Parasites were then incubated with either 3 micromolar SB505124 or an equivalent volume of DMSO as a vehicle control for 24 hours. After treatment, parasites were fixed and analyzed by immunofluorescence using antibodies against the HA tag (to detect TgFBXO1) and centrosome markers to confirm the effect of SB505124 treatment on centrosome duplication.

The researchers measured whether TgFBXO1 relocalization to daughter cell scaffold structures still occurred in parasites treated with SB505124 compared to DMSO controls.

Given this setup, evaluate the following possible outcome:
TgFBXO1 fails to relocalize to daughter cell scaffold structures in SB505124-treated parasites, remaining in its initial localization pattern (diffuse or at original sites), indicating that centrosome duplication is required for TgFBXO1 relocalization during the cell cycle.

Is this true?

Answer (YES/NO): NO